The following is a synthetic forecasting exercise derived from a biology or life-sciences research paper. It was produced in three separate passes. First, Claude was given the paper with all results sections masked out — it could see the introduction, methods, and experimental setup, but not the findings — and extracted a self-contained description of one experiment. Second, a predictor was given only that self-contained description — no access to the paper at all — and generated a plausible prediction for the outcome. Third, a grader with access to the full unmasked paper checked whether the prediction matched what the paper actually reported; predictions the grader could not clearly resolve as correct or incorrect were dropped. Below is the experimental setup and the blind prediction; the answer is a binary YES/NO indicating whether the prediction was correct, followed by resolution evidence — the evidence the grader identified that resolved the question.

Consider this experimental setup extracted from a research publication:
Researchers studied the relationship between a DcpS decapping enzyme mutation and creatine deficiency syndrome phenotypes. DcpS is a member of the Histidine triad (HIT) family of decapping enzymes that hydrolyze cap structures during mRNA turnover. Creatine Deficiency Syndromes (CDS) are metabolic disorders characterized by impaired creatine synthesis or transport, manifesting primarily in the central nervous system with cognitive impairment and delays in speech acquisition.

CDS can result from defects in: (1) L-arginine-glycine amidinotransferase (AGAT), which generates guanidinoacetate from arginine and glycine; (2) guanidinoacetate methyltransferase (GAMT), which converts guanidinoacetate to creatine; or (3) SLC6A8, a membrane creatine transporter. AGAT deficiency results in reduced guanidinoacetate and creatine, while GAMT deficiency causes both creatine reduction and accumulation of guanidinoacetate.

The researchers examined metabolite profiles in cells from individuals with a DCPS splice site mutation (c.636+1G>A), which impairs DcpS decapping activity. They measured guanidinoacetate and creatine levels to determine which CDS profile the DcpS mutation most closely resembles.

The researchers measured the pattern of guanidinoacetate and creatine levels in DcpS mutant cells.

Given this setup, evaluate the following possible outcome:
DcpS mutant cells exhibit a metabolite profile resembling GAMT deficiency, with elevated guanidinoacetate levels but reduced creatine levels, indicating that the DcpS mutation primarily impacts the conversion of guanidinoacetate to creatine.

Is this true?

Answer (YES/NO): YES